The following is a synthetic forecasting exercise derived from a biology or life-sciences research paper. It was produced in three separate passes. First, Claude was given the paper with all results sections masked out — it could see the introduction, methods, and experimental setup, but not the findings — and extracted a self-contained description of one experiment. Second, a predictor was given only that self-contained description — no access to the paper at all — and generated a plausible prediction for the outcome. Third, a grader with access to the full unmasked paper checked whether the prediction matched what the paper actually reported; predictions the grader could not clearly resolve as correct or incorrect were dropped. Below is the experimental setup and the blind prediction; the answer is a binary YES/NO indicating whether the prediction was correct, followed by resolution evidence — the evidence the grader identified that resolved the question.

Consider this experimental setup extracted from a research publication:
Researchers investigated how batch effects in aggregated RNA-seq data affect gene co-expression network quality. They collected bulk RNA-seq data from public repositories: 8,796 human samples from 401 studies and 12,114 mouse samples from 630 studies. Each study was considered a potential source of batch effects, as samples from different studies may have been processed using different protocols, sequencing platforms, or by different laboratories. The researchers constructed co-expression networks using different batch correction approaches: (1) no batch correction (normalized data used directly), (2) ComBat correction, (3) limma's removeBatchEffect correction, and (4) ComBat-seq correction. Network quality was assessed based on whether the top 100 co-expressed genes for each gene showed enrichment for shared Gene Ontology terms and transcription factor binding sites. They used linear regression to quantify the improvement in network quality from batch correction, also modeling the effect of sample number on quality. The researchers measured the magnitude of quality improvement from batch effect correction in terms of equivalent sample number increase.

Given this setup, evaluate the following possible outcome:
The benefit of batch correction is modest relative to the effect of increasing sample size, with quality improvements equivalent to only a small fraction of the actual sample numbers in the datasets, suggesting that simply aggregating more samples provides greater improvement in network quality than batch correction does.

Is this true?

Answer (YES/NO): NO